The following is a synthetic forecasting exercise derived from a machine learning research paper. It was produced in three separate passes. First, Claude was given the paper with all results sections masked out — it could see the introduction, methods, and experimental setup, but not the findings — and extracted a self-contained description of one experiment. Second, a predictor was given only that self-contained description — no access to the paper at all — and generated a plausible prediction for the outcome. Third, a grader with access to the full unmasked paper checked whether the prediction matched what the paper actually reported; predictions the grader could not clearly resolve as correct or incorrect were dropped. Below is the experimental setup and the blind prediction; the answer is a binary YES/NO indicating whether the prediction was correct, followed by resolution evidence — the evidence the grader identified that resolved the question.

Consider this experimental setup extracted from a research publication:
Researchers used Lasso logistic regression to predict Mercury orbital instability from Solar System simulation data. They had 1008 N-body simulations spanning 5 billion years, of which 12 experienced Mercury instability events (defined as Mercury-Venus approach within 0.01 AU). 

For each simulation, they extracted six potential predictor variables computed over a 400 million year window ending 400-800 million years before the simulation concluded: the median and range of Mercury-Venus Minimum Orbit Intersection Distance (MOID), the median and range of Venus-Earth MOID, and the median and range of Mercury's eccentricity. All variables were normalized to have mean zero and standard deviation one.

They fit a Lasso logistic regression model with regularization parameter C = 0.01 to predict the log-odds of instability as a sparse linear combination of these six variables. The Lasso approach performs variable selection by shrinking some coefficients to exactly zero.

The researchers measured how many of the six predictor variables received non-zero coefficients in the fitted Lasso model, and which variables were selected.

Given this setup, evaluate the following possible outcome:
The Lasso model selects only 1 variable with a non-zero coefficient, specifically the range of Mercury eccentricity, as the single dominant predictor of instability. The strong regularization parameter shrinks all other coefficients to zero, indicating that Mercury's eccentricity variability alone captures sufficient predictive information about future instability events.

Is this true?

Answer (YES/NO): NO